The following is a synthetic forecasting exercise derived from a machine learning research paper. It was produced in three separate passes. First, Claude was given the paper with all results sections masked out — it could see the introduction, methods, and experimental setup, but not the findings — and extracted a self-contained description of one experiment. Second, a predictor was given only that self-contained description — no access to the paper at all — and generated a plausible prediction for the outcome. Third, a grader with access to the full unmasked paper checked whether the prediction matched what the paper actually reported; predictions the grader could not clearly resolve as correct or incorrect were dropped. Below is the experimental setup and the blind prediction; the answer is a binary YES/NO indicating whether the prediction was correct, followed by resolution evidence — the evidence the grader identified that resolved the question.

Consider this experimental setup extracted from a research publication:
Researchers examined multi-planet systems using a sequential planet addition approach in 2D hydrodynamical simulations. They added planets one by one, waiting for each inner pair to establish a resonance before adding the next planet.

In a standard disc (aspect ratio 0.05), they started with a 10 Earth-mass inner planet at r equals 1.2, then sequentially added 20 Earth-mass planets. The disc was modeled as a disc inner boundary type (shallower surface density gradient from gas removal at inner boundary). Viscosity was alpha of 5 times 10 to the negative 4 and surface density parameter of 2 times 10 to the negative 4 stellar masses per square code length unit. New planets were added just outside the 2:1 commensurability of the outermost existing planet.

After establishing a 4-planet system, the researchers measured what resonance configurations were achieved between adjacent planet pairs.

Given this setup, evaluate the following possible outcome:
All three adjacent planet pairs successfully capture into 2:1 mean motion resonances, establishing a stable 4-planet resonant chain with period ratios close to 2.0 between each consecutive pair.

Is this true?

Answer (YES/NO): NO